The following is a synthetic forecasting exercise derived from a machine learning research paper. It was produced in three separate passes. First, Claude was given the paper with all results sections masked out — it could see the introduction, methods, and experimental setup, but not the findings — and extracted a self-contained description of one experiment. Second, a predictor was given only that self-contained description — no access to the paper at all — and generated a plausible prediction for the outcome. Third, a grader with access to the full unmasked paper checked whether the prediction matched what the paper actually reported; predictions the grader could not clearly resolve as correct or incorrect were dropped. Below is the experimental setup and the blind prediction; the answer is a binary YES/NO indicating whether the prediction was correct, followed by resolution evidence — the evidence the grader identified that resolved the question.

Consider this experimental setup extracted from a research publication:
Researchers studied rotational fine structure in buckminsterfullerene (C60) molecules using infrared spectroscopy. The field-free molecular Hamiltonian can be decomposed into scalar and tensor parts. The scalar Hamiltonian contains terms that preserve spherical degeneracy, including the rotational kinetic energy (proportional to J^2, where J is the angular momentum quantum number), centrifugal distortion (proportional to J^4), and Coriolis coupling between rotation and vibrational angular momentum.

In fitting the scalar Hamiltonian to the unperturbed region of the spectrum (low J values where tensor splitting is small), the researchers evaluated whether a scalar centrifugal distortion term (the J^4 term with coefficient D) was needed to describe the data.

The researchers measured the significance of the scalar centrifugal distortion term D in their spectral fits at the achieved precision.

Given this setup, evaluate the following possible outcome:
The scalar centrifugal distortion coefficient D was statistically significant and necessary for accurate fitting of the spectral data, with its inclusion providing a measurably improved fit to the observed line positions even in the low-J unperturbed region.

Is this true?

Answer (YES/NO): NO